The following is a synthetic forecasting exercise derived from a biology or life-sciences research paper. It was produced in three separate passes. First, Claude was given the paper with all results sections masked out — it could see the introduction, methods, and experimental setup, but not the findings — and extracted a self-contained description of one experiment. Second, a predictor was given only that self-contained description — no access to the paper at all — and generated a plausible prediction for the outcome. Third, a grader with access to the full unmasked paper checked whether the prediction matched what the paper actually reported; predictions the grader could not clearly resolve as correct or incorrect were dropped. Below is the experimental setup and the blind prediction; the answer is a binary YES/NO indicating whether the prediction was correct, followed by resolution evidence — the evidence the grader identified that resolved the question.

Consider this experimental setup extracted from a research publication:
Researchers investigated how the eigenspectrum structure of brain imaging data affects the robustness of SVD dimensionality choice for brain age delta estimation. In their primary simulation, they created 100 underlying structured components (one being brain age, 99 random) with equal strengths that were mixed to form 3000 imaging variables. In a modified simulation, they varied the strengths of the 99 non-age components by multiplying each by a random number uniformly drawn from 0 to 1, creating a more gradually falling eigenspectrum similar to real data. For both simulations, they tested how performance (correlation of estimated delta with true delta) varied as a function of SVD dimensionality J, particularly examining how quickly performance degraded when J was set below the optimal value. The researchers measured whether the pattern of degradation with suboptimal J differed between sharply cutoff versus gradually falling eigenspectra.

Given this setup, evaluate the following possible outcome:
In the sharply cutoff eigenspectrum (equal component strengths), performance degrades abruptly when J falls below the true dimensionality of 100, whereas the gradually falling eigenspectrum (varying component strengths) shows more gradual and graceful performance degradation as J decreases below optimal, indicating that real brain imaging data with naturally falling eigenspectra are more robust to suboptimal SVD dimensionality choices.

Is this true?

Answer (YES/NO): YES